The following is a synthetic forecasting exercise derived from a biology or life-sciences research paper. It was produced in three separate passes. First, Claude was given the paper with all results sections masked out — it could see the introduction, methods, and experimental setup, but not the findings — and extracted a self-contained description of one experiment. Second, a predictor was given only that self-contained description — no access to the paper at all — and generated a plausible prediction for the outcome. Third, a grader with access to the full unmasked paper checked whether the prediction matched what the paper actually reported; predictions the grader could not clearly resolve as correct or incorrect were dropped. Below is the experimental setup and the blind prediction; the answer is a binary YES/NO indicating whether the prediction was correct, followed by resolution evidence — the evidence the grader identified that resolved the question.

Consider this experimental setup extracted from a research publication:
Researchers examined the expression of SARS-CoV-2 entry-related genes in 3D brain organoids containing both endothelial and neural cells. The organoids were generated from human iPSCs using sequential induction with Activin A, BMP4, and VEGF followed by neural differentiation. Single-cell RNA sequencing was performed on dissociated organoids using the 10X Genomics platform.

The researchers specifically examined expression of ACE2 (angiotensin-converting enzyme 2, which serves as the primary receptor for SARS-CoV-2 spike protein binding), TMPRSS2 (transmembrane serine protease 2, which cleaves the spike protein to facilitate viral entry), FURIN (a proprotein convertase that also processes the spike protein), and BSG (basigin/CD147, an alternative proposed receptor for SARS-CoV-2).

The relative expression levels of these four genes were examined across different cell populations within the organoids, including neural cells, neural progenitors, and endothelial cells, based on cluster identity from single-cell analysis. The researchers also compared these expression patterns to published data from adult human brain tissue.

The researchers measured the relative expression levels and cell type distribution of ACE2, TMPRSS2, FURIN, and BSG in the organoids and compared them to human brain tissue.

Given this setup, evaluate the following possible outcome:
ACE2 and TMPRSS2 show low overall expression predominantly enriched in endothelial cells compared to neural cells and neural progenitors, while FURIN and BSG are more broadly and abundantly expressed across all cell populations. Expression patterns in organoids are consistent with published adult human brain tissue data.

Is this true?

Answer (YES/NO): NO